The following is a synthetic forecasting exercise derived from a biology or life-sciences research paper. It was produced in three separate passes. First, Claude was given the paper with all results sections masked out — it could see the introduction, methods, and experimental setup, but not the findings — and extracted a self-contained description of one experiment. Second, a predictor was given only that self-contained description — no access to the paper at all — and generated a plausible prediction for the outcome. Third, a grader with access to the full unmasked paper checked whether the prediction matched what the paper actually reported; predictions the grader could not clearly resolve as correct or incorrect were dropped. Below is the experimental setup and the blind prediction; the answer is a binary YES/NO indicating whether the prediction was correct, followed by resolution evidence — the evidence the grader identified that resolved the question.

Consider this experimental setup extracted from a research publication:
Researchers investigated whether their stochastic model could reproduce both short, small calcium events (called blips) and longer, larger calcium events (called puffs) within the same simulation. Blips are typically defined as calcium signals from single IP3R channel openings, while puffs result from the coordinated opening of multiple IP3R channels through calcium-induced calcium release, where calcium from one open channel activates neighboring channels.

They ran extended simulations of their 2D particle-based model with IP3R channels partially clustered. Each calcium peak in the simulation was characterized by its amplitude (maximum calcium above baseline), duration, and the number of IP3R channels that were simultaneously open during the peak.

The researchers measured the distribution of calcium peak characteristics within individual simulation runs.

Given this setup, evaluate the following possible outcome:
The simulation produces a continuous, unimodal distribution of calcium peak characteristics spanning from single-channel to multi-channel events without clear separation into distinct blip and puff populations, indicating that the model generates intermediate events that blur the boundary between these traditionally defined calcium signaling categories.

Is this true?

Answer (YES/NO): NO